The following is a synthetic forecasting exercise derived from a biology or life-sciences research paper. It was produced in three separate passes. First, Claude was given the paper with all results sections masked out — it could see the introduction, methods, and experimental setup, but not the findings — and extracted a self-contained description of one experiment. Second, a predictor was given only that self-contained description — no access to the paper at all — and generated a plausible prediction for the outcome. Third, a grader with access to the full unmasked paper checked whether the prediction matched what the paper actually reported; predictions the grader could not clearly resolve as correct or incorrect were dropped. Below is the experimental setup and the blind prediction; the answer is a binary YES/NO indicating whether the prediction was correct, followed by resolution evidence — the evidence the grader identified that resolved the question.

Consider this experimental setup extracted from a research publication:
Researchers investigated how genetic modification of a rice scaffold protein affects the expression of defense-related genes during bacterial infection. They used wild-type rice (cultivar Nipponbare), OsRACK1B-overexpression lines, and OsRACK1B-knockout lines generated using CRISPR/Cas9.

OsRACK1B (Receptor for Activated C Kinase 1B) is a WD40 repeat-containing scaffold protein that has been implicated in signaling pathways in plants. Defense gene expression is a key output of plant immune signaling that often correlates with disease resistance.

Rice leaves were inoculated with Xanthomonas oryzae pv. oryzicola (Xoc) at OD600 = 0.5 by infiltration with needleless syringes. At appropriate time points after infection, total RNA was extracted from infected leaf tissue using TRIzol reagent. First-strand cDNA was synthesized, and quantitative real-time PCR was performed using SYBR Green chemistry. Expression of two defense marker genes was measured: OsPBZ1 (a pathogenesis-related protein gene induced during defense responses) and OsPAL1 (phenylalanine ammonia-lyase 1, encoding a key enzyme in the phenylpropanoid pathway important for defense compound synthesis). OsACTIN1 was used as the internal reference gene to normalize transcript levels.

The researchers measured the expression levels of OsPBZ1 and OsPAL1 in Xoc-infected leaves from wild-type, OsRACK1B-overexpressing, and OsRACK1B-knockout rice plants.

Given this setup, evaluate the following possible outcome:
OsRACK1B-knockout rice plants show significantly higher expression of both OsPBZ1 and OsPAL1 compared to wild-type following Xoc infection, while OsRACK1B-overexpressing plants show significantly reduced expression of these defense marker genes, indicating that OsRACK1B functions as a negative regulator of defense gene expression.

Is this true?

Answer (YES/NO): NO